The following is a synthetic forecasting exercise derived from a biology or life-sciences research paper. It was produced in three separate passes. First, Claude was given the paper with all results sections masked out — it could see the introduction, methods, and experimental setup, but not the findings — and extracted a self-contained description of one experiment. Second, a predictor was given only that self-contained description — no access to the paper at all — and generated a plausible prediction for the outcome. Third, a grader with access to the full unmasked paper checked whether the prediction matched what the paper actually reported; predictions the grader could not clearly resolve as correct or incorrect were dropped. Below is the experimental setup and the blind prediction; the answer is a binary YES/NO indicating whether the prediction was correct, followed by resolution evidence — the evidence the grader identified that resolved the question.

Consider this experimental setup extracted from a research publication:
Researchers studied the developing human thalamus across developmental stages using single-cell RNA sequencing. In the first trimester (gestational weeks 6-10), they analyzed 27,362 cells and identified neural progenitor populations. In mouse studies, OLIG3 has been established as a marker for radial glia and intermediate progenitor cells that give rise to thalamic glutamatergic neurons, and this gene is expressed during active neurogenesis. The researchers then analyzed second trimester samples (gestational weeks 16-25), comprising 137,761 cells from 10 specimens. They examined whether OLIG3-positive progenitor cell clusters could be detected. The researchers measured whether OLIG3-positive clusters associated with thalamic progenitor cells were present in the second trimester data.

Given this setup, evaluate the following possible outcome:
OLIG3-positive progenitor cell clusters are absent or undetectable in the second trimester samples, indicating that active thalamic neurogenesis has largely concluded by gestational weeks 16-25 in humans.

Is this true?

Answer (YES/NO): YES